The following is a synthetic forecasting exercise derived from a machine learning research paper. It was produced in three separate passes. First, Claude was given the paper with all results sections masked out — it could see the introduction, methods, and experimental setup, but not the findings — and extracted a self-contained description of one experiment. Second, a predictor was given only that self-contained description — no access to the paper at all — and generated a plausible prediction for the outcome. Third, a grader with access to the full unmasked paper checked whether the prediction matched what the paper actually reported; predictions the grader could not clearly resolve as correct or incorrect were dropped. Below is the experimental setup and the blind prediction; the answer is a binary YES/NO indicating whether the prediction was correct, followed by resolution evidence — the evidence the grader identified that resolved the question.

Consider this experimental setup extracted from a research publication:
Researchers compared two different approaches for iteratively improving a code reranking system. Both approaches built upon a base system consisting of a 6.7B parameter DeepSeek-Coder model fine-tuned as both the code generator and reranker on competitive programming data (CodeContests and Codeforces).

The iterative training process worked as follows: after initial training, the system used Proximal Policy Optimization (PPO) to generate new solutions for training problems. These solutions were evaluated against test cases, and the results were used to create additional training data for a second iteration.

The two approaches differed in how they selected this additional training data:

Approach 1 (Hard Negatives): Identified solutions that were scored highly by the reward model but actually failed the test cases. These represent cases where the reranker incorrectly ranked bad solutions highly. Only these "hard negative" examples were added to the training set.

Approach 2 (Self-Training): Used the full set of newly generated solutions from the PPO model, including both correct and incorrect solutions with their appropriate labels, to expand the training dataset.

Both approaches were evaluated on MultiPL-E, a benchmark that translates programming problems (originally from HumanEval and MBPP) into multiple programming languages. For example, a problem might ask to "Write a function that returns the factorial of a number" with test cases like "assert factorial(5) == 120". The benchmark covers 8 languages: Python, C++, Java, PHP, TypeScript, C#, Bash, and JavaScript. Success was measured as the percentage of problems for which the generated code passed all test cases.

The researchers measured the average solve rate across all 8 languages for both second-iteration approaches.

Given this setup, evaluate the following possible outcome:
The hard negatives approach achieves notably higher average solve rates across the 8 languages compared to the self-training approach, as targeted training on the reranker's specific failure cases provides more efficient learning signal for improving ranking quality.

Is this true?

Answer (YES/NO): NO